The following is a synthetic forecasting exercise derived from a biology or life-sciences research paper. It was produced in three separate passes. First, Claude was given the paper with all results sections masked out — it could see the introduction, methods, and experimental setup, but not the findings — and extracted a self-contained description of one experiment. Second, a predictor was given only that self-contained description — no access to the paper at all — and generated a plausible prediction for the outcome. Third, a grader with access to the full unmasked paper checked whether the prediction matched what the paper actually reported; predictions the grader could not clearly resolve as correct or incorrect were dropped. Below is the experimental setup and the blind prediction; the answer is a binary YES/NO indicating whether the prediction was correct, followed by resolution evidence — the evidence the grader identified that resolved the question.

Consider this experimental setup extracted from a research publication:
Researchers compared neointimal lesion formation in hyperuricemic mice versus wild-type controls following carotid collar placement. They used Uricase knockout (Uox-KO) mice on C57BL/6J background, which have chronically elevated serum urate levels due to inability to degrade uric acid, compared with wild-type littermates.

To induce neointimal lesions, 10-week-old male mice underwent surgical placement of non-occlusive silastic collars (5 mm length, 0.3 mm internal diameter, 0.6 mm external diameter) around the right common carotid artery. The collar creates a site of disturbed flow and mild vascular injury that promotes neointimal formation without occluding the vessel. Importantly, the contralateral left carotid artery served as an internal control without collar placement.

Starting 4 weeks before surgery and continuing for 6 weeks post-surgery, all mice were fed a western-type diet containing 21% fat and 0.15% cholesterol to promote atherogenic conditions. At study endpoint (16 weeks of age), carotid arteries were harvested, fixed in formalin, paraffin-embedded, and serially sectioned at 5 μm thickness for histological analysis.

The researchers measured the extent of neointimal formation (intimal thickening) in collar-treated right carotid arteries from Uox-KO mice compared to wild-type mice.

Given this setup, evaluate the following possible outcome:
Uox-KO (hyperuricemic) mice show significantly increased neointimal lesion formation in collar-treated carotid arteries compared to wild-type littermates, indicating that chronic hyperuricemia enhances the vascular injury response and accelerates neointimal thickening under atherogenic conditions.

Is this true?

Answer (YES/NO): YES